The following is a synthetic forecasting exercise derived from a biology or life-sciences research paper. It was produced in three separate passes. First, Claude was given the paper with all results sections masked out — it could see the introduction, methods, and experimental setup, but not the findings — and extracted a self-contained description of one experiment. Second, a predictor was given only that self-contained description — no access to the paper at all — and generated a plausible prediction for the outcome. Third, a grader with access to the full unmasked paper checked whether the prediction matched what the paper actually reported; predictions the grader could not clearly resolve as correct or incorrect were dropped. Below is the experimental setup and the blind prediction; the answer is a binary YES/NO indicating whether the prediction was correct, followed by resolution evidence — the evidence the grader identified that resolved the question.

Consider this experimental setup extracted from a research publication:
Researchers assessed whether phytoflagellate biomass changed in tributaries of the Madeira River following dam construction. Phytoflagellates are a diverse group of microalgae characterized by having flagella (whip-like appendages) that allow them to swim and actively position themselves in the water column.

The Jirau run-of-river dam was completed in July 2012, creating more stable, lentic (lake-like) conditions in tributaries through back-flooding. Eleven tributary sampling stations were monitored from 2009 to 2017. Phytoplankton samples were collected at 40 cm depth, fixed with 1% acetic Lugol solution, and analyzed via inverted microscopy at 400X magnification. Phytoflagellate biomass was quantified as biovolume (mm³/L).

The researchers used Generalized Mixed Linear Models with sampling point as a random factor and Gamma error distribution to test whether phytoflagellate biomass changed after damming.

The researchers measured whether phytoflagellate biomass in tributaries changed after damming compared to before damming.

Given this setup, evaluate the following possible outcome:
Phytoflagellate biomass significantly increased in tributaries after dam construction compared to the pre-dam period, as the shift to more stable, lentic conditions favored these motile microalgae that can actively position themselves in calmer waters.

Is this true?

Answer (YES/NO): YES